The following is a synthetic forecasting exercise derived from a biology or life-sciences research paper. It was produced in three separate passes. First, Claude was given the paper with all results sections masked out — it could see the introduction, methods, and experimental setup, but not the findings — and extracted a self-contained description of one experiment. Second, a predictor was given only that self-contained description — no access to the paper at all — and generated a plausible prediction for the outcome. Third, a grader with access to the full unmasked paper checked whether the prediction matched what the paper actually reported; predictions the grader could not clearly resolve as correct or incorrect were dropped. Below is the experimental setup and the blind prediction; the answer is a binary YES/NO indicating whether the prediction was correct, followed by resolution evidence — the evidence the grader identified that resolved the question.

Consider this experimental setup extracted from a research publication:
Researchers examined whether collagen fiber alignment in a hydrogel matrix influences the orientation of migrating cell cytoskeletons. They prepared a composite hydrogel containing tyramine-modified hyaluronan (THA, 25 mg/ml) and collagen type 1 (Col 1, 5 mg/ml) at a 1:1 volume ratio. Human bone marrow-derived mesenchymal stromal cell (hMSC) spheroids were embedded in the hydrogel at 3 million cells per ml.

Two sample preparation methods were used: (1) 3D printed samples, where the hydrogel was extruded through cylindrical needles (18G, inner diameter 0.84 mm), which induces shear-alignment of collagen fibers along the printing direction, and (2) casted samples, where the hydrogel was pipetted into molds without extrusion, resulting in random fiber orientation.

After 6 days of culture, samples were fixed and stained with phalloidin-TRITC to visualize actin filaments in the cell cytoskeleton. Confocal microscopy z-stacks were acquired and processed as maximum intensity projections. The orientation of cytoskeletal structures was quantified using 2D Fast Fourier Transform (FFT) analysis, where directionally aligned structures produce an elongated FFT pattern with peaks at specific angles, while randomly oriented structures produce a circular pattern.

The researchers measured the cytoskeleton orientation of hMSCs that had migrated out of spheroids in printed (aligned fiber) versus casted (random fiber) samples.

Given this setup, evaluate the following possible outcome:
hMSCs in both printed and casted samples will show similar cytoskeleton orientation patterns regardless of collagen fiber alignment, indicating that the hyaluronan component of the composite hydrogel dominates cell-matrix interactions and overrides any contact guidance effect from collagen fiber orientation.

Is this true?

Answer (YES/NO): NO